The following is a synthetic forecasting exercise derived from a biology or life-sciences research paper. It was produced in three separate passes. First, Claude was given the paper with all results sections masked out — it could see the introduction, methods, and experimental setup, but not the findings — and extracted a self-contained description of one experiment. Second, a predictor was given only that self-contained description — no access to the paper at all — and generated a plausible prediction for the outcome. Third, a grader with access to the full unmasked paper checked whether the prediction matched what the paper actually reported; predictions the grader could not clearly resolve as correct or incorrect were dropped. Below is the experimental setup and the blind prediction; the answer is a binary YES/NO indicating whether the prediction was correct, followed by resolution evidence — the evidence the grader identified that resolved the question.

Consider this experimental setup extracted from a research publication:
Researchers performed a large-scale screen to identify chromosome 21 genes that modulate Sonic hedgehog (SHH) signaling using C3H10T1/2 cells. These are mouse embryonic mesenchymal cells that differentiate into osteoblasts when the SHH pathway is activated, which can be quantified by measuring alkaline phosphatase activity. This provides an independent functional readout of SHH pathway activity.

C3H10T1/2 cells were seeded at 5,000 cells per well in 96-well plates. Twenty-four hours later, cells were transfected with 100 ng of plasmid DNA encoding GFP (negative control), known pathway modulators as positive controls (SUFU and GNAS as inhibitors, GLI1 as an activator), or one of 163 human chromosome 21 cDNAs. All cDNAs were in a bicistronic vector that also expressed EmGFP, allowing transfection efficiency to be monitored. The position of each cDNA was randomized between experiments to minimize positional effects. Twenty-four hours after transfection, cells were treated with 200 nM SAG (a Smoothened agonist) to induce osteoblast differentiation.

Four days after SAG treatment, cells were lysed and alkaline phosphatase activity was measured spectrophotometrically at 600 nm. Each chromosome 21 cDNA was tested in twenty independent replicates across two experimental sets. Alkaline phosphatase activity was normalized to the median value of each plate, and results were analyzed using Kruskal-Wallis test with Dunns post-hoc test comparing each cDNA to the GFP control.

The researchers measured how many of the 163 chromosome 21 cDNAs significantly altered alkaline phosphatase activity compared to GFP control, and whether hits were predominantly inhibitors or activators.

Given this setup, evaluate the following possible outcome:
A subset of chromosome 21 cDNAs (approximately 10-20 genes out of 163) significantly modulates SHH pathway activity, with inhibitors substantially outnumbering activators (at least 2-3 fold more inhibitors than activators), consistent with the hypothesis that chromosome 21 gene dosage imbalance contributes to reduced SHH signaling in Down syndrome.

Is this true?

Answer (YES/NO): NO